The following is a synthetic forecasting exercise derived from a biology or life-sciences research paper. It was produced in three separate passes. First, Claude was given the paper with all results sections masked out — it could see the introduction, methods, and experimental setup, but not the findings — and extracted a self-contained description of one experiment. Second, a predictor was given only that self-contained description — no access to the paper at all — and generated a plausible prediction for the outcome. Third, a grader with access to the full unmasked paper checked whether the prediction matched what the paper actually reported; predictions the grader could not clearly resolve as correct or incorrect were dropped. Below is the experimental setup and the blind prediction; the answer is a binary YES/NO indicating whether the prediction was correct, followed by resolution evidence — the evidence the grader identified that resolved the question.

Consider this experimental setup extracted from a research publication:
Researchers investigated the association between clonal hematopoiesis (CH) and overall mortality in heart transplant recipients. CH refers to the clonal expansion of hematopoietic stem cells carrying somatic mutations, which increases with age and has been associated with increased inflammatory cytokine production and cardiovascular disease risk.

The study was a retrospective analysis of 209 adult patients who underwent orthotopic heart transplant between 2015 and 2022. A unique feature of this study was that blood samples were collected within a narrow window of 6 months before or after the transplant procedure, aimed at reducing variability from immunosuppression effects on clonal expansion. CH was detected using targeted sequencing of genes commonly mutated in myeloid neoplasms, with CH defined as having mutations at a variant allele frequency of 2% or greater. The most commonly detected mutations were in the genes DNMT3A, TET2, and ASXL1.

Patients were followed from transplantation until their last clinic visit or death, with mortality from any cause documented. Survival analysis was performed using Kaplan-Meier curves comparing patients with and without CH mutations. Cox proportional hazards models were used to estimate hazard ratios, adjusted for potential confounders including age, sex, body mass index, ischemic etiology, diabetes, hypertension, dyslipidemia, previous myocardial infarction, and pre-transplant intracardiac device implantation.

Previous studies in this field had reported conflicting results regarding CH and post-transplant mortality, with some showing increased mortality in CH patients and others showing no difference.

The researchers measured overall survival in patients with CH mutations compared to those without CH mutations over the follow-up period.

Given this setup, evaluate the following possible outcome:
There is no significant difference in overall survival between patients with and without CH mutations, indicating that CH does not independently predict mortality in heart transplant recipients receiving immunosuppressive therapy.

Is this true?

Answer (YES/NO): YES